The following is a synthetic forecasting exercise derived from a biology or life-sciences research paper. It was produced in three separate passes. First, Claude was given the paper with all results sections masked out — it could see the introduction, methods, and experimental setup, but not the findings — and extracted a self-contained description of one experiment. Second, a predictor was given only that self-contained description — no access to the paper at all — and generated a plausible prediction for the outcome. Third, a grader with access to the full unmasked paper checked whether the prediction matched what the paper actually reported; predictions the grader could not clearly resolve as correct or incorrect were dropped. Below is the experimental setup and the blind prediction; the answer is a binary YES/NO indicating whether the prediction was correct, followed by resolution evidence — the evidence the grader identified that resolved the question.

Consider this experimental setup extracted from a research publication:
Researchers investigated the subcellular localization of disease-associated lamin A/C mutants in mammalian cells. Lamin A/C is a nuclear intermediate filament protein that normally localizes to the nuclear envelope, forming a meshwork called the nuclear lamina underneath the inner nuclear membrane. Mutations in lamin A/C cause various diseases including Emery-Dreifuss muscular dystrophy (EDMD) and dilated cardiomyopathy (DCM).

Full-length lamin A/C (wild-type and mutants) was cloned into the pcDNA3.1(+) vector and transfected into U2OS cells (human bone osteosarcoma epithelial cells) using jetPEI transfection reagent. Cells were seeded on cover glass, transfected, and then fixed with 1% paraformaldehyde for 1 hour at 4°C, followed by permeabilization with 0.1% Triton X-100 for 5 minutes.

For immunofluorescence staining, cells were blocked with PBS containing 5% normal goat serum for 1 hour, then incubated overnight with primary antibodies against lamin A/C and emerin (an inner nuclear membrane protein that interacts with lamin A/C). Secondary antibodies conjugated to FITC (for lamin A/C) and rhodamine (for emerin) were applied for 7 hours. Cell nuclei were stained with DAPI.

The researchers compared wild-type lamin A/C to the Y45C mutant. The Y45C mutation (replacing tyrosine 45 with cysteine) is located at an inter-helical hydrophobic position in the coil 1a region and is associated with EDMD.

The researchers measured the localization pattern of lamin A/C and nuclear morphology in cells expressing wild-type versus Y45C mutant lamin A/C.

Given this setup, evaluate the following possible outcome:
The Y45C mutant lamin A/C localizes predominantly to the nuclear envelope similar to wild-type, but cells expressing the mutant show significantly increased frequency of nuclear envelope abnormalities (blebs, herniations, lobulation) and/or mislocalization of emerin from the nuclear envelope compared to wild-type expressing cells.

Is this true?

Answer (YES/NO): NO